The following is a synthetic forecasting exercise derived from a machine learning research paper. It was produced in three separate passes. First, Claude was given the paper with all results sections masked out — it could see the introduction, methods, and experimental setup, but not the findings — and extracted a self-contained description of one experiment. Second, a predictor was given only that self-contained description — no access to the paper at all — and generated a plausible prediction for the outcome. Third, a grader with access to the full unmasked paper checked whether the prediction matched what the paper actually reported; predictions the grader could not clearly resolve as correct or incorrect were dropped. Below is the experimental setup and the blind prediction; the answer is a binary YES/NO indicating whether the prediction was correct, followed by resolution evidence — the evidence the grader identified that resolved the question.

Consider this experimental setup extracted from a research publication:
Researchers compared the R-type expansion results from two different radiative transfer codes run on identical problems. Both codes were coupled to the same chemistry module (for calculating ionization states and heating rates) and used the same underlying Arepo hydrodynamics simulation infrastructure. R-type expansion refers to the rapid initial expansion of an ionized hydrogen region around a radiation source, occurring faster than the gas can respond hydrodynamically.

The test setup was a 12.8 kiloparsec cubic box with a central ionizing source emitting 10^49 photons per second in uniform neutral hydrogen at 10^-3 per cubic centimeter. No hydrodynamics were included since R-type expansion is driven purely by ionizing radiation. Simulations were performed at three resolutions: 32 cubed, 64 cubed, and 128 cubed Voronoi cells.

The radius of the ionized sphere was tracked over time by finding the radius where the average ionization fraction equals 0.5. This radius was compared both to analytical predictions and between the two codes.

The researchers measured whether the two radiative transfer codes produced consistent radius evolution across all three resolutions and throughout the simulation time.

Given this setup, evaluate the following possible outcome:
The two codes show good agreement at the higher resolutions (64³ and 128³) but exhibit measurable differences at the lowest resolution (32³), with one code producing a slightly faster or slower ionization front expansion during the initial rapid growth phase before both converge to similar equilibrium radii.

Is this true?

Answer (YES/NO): NO